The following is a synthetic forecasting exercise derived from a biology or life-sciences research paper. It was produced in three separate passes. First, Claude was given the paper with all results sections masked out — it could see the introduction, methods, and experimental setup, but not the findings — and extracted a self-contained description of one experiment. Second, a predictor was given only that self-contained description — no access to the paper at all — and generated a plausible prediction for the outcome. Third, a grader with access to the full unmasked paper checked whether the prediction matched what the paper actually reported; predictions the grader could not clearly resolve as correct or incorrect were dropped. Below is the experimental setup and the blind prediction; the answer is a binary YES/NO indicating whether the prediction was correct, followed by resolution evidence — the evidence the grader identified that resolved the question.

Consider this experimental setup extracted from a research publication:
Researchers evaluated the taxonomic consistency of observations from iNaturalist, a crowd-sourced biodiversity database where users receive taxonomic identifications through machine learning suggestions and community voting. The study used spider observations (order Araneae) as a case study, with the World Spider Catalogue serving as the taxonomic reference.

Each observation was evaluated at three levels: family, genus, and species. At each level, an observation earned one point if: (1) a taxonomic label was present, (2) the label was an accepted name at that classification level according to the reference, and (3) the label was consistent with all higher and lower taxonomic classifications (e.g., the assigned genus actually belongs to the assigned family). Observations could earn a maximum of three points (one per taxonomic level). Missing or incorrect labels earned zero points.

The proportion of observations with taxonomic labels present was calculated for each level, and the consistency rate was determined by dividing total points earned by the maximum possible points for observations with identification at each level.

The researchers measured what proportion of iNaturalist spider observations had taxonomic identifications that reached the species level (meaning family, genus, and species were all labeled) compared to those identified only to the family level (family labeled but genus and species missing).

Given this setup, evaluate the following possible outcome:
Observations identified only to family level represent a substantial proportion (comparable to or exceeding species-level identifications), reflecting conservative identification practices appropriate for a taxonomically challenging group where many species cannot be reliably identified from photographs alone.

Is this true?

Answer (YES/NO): YES